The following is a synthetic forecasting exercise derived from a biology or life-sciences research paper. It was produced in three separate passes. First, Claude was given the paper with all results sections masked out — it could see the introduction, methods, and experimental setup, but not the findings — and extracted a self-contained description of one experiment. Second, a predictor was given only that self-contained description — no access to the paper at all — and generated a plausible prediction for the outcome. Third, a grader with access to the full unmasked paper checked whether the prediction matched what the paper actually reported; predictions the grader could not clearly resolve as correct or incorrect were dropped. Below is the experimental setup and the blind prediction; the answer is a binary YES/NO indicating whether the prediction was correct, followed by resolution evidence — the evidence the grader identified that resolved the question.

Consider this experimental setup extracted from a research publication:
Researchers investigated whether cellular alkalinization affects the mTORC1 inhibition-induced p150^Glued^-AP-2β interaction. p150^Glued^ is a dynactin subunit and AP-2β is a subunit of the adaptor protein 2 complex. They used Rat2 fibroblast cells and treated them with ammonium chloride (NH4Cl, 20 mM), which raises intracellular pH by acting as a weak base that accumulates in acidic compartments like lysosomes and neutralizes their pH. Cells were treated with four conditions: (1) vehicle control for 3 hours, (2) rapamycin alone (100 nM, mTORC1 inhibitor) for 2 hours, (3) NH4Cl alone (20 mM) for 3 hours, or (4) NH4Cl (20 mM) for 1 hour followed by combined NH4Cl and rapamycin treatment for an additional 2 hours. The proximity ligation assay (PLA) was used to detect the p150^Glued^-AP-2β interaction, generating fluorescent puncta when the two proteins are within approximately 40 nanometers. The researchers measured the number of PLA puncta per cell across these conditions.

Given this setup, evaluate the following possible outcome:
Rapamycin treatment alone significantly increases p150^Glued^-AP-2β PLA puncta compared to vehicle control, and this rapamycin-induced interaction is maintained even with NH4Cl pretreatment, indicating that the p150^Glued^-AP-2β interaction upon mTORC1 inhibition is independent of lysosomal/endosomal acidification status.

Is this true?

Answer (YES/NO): NO